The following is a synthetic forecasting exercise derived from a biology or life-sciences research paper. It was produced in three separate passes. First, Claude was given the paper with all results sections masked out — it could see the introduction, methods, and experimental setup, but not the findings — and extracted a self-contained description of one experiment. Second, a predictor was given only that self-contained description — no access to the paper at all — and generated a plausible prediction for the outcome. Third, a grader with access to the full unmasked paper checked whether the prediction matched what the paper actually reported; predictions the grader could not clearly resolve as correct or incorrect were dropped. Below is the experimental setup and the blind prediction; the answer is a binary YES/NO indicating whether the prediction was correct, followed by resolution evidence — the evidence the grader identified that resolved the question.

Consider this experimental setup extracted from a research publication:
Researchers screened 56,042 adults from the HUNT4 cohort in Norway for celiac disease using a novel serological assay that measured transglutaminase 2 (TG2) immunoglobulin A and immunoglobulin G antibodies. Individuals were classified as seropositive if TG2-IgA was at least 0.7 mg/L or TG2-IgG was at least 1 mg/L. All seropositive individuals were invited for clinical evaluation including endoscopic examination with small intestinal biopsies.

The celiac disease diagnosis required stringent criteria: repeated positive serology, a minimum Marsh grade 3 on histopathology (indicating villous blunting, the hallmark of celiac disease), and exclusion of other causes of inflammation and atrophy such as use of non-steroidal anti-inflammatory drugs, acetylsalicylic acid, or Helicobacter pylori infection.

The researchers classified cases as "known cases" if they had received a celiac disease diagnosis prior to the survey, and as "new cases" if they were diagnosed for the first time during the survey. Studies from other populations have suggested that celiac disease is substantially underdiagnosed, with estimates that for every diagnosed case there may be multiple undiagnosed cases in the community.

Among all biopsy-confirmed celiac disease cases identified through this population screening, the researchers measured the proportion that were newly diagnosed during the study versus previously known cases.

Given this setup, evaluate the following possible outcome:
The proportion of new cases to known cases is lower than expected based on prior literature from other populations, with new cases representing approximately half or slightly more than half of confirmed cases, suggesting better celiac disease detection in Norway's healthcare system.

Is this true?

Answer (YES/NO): YES